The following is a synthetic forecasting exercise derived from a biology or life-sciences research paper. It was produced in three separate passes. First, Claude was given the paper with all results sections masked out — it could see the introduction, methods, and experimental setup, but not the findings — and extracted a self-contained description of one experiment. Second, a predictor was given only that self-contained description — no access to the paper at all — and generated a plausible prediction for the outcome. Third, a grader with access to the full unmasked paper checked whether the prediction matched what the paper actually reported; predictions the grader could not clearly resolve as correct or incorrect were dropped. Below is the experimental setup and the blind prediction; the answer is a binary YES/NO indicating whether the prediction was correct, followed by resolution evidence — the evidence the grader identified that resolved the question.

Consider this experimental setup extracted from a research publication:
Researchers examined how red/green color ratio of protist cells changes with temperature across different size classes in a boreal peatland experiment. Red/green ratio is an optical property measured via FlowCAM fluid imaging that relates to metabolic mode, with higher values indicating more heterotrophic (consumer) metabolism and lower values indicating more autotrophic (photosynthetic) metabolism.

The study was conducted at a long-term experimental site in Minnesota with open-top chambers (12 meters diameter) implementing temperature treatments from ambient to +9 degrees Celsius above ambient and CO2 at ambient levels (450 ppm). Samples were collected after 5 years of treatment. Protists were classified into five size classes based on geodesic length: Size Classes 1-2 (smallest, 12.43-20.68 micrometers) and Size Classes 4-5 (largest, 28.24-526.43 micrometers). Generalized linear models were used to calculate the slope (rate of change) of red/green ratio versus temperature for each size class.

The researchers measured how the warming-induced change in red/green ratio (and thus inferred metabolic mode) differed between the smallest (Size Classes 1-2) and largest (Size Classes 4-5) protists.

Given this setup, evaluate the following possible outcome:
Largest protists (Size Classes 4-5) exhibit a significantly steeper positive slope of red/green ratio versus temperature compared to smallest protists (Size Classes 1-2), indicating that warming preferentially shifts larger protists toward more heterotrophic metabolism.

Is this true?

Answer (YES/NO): NO